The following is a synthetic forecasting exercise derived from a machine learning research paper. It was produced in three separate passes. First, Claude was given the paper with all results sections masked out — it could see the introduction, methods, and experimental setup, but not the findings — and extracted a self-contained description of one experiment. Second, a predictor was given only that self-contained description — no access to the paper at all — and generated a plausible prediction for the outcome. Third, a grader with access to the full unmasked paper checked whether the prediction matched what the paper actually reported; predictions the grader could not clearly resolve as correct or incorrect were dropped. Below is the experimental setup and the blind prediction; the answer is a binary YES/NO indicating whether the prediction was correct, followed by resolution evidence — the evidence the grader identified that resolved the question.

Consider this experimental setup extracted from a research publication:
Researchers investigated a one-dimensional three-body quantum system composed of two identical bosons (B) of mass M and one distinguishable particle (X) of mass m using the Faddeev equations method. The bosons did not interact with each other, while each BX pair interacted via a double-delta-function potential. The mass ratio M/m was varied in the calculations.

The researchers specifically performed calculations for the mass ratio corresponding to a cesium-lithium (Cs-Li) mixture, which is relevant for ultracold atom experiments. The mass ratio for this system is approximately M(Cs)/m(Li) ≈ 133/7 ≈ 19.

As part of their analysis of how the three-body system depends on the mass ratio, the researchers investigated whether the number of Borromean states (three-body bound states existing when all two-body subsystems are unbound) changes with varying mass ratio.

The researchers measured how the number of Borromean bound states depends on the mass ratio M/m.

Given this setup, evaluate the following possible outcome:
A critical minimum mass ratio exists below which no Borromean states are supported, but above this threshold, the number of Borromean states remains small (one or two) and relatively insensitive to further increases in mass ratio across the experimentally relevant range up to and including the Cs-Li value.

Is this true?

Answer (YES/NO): YES